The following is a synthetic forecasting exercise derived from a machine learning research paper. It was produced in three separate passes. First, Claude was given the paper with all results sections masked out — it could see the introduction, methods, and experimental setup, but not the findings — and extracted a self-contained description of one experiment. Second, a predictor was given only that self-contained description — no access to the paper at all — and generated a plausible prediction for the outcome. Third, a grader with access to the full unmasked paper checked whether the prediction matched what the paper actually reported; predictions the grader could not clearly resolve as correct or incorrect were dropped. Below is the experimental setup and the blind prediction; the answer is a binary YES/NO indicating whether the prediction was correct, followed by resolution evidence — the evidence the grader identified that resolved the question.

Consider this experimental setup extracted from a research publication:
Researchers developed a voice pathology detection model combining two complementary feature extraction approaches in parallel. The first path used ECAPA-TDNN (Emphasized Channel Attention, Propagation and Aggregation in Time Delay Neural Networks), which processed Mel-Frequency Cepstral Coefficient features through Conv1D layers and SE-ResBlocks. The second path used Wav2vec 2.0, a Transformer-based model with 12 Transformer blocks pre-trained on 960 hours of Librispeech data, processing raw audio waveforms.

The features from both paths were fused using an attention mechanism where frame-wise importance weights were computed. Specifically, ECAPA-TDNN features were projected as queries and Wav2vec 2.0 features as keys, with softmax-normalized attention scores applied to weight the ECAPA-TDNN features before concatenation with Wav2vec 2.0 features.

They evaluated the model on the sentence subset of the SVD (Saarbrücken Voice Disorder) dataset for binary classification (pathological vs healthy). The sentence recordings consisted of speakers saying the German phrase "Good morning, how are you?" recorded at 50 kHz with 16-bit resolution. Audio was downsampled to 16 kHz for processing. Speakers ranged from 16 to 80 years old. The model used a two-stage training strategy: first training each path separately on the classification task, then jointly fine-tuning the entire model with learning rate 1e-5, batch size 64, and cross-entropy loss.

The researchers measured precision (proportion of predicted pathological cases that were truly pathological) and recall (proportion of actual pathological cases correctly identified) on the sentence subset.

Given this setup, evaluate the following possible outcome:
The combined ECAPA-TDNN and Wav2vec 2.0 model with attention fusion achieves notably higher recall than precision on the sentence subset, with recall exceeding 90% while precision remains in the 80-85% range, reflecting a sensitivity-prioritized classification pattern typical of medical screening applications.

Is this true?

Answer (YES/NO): NO